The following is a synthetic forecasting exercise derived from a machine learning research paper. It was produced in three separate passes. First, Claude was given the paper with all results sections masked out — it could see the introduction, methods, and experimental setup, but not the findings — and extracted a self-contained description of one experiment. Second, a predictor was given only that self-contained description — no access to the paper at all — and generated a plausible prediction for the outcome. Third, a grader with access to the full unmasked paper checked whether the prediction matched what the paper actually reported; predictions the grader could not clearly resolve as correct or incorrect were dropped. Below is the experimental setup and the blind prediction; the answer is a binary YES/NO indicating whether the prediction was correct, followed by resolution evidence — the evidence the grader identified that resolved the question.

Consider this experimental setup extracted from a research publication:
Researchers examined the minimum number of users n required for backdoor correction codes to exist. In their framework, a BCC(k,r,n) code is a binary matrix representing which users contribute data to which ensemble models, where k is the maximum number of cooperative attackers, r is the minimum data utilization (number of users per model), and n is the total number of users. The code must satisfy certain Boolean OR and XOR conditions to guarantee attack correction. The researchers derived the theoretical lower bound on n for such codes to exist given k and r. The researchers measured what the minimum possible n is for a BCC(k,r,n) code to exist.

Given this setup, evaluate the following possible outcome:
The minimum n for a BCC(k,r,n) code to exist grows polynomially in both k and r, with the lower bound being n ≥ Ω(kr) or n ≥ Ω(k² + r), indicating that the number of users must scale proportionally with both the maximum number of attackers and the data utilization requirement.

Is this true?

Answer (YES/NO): NO